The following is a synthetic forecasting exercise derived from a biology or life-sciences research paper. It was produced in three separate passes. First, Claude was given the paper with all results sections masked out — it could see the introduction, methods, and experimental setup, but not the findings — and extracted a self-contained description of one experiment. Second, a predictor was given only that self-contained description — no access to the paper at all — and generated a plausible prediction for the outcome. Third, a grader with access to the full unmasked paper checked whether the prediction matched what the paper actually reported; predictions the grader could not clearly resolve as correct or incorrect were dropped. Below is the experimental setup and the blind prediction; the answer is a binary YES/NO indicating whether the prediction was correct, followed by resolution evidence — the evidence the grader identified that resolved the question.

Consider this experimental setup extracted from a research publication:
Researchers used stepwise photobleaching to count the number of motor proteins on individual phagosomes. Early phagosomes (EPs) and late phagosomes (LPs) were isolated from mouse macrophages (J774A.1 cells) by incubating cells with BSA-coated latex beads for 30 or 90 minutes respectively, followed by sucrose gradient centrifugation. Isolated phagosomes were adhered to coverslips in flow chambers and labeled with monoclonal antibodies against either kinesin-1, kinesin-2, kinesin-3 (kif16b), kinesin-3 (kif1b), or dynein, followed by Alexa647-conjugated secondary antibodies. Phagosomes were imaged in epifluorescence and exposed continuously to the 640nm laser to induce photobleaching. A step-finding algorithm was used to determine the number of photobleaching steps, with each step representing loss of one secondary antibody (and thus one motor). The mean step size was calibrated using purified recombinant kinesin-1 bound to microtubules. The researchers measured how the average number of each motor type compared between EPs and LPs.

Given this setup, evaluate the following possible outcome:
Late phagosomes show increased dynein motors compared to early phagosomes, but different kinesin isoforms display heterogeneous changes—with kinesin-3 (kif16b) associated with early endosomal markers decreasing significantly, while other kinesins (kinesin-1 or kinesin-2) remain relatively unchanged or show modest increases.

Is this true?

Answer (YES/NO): NO